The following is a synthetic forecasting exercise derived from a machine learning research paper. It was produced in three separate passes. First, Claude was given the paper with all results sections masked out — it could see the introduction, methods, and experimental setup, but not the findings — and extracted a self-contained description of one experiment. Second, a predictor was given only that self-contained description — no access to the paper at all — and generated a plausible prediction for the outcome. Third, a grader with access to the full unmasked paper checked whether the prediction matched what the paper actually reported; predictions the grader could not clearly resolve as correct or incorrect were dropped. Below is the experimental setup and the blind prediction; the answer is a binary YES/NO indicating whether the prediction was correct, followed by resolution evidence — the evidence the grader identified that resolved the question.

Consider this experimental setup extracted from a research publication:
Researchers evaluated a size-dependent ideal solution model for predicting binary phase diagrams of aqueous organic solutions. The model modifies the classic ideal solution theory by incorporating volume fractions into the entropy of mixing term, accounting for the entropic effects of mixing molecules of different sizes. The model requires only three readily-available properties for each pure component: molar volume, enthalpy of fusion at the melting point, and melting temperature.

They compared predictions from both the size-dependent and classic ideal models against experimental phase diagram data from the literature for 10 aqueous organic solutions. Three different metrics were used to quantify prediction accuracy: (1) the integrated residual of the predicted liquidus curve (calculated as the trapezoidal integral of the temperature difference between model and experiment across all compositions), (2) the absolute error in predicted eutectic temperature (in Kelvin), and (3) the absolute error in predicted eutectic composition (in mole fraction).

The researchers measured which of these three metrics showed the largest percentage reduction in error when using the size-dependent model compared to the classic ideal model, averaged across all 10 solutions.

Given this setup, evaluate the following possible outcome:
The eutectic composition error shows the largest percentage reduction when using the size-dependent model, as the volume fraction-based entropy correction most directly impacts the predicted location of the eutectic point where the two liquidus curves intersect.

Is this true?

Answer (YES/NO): NO